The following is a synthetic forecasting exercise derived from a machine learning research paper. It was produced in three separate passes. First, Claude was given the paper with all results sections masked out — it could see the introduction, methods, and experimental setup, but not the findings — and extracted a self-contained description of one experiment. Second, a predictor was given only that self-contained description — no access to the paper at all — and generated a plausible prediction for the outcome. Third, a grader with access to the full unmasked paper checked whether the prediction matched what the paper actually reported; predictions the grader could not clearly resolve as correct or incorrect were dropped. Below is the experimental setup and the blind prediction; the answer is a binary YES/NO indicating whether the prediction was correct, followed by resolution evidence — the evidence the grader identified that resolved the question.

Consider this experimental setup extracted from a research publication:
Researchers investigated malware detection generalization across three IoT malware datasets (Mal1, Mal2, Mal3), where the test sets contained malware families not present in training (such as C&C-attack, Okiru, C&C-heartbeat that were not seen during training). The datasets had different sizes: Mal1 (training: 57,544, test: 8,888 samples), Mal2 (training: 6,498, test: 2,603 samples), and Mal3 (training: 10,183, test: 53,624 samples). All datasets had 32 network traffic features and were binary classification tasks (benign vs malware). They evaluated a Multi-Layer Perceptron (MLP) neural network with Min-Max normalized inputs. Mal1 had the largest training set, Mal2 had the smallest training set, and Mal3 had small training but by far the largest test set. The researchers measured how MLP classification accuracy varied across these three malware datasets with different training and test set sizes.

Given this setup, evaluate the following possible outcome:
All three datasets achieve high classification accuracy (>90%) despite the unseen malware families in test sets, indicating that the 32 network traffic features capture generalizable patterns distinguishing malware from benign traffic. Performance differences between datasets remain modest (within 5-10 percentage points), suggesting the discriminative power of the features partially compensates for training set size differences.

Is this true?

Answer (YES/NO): NO